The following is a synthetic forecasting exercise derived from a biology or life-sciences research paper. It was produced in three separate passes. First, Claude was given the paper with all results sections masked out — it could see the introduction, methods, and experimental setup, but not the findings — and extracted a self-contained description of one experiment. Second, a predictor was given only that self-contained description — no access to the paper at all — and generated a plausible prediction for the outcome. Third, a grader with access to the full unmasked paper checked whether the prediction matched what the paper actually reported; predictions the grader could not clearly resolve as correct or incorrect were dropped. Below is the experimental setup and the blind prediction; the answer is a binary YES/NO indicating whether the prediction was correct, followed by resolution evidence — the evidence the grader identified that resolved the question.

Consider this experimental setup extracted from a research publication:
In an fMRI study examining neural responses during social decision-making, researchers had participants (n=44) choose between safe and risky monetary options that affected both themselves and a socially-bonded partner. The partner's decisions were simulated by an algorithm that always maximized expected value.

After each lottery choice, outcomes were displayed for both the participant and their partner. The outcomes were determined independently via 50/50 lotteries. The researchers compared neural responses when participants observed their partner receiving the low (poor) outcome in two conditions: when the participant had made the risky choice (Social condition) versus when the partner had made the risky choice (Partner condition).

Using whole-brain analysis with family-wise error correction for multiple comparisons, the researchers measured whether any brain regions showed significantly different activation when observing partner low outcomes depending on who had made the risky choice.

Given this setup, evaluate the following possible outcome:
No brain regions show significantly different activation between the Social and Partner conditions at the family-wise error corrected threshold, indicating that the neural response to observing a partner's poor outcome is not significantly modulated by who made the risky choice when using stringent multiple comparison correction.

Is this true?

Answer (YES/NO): NO